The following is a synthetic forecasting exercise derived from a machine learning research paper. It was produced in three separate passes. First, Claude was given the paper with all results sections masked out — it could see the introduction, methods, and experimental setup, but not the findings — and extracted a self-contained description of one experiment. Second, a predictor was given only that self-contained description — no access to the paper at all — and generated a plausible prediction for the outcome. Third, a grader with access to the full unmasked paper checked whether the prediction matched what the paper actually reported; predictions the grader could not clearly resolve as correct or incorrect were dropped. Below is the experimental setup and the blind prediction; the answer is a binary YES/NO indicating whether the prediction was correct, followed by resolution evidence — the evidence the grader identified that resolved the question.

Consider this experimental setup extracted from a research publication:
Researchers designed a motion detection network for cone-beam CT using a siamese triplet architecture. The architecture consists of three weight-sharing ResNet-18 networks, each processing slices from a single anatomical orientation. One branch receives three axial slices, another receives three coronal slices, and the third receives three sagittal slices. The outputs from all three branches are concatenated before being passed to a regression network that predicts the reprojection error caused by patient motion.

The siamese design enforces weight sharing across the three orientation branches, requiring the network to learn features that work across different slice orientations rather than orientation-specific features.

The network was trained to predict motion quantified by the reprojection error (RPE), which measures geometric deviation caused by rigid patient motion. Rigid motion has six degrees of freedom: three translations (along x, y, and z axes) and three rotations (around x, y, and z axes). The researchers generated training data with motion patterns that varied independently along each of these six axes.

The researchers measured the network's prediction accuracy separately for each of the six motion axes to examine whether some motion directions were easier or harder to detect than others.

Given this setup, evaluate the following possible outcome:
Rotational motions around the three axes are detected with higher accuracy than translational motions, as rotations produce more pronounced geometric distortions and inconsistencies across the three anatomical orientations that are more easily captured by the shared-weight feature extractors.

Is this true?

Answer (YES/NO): NO